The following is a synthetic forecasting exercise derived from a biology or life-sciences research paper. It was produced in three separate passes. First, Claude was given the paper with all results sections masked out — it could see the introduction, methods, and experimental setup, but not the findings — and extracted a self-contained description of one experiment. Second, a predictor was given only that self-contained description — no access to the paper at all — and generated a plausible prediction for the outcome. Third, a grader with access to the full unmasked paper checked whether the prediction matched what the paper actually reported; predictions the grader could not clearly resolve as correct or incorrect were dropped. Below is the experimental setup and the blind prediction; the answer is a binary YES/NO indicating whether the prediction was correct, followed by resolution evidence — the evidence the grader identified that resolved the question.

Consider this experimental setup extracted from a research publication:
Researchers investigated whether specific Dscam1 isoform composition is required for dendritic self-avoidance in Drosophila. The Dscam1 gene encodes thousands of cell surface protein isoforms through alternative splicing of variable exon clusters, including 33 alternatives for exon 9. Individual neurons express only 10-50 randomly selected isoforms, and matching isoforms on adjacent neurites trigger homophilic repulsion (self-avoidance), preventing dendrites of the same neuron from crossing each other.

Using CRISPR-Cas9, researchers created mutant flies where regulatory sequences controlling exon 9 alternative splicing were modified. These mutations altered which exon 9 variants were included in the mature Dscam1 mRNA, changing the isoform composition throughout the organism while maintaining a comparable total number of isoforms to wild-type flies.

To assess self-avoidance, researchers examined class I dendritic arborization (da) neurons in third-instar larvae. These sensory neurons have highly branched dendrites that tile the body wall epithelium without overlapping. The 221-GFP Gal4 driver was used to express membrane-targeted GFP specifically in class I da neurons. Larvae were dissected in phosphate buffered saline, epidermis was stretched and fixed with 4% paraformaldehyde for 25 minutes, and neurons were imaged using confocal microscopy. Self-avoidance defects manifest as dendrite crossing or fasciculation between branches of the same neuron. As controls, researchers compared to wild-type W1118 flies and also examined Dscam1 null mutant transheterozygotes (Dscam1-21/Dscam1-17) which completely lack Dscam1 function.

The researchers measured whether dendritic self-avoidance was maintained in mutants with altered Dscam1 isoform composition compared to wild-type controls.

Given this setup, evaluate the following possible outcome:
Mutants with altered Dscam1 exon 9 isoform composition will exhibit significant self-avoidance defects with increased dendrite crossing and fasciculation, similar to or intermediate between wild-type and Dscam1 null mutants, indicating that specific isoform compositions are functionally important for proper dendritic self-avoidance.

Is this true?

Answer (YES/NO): NO